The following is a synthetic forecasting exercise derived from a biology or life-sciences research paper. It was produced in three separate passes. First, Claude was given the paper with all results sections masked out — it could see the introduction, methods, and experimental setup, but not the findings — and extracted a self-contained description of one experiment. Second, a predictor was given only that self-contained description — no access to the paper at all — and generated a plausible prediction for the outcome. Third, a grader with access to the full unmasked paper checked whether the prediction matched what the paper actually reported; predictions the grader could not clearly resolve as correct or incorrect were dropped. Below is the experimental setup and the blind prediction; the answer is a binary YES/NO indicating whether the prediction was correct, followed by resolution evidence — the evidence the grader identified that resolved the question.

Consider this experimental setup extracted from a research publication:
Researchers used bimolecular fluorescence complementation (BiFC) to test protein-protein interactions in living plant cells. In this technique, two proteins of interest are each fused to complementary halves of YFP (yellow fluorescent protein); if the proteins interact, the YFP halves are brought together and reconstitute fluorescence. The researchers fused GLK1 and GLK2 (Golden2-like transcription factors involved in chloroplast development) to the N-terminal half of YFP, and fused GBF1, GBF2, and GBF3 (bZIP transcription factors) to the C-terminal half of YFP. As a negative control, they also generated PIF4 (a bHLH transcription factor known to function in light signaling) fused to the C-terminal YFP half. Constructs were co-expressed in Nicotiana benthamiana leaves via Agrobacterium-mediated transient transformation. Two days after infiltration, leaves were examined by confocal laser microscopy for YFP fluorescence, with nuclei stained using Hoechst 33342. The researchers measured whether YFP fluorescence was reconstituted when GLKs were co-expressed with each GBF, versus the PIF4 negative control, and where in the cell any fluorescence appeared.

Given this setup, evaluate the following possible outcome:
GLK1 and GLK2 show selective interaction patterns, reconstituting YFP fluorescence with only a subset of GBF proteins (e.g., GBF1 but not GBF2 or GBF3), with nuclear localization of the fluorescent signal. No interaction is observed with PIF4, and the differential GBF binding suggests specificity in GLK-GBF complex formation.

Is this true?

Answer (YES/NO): NO